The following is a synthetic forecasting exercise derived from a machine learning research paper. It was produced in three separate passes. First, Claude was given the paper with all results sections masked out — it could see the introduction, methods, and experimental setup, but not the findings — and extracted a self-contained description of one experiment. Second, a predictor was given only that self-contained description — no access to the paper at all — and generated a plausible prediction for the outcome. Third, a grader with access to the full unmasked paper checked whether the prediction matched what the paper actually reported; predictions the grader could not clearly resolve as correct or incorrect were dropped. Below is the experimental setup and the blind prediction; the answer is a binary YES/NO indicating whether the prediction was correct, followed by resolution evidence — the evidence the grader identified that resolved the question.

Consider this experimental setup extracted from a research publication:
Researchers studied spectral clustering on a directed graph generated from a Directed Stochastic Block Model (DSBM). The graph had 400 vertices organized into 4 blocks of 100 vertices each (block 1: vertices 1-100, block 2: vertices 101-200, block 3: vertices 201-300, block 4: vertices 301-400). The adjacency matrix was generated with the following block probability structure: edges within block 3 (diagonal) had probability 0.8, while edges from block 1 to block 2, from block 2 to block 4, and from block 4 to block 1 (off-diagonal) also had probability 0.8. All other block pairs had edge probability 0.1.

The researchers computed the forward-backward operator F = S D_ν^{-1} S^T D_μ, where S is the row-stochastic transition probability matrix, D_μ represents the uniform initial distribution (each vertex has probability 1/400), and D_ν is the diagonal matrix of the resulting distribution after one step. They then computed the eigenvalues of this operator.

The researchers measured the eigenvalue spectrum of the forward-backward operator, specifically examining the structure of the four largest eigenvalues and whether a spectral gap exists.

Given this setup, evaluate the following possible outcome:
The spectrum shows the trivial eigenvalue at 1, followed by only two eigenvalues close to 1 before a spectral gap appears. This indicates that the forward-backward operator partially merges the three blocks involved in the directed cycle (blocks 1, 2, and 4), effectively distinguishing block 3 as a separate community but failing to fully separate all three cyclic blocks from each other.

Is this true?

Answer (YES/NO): NO